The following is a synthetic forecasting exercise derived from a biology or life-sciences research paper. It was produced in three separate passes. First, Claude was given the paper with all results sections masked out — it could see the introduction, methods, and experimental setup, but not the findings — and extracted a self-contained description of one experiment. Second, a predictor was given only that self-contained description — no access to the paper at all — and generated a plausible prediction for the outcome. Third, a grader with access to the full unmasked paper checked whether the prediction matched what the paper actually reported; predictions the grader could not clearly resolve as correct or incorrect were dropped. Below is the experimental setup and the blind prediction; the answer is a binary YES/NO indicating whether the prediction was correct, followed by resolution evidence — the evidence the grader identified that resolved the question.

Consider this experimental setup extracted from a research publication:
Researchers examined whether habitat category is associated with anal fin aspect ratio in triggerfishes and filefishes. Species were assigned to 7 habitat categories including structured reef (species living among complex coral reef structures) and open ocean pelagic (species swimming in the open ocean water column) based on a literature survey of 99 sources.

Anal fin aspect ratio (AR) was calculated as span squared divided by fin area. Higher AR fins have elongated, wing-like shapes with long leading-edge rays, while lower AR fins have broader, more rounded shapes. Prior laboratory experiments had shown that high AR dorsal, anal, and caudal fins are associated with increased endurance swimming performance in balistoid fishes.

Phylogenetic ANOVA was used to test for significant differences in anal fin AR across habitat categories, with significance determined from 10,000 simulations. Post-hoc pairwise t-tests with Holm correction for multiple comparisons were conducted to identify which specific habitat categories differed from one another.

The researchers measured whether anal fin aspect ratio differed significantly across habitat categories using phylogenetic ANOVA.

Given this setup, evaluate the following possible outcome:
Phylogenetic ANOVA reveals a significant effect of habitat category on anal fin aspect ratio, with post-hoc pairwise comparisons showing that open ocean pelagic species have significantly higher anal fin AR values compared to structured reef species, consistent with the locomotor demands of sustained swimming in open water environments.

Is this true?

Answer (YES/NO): YES